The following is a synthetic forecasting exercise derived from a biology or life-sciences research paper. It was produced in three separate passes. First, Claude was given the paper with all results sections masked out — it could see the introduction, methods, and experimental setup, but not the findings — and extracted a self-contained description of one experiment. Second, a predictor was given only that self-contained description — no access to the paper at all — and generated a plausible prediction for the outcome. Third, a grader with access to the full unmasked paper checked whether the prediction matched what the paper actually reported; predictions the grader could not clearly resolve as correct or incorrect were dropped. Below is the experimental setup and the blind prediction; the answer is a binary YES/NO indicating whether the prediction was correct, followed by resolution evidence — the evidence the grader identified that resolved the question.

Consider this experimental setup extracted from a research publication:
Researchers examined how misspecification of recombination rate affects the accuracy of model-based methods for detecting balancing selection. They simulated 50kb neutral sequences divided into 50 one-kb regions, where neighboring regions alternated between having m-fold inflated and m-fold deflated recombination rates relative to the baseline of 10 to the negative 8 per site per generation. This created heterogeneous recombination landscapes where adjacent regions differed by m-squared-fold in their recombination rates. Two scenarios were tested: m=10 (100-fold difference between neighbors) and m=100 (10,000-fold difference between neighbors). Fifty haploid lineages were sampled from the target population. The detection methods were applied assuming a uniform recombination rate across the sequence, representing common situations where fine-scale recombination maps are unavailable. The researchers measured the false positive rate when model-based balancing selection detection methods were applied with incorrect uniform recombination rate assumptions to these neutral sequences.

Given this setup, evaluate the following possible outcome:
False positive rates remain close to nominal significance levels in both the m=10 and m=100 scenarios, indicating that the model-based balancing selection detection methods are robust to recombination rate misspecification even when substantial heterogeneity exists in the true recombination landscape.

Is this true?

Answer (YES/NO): YES